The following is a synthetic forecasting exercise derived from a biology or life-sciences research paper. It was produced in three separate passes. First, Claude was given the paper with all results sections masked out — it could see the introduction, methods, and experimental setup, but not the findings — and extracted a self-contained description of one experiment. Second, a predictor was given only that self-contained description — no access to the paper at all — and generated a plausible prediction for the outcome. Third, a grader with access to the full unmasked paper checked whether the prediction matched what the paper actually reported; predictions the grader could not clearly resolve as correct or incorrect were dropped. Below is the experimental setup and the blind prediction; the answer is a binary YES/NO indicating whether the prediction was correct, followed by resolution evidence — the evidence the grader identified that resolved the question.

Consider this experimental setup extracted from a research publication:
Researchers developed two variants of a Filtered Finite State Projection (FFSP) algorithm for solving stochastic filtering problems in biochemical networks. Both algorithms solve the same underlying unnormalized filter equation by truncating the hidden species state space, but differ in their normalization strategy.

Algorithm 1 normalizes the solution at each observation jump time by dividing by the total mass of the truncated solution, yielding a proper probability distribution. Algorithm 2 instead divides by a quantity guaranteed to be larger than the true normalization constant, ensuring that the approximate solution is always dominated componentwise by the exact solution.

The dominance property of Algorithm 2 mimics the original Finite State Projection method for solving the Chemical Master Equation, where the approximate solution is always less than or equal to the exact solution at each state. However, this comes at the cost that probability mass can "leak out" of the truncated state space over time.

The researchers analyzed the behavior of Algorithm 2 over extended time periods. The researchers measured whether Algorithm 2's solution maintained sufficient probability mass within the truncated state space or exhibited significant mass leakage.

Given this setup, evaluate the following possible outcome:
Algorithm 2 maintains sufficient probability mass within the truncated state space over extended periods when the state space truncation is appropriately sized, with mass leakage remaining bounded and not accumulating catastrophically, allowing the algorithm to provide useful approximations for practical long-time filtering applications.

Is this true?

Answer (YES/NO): NO